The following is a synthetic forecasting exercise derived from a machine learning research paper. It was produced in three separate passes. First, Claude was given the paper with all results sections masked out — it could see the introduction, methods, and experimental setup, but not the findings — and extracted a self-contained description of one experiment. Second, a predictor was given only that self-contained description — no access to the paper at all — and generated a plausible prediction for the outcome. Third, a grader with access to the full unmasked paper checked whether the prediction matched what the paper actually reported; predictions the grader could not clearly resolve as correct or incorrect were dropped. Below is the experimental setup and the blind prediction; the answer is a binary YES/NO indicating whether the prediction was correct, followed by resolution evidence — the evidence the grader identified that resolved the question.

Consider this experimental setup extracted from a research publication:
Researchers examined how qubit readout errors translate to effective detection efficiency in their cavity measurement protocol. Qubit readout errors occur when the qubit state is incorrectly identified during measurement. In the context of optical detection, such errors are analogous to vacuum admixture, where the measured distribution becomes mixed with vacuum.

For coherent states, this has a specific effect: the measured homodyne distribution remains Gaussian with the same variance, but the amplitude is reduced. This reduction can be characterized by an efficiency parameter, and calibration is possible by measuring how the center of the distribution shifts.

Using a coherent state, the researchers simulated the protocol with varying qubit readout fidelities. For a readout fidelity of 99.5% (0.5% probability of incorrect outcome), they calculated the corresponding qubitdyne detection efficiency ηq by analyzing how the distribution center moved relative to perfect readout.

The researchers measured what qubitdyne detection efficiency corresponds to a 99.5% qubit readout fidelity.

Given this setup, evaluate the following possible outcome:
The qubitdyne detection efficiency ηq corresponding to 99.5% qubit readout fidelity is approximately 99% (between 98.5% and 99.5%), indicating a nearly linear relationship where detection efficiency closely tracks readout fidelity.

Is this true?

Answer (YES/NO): NO